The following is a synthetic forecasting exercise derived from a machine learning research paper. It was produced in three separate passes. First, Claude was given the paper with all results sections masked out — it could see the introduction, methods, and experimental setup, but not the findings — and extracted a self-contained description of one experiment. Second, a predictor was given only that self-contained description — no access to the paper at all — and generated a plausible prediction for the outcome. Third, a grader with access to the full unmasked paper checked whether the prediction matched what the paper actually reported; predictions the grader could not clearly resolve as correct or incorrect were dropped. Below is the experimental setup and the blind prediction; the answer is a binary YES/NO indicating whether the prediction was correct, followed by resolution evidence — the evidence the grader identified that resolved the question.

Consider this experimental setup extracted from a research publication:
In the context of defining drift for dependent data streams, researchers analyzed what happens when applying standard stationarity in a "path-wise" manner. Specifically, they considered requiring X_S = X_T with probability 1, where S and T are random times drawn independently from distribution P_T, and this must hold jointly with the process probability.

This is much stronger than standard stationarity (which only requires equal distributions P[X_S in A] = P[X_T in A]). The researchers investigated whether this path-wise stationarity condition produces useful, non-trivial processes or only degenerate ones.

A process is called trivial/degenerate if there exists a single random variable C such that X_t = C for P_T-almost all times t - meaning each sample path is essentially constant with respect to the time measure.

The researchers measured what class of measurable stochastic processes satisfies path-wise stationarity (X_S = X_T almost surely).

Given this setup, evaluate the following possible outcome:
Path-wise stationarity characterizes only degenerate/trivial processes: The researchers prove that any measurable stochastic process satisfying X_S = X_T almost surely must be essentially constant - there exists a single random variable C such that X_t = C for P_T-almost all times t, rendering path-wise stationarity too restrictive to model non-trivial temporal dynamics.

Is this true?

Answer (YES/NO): YES